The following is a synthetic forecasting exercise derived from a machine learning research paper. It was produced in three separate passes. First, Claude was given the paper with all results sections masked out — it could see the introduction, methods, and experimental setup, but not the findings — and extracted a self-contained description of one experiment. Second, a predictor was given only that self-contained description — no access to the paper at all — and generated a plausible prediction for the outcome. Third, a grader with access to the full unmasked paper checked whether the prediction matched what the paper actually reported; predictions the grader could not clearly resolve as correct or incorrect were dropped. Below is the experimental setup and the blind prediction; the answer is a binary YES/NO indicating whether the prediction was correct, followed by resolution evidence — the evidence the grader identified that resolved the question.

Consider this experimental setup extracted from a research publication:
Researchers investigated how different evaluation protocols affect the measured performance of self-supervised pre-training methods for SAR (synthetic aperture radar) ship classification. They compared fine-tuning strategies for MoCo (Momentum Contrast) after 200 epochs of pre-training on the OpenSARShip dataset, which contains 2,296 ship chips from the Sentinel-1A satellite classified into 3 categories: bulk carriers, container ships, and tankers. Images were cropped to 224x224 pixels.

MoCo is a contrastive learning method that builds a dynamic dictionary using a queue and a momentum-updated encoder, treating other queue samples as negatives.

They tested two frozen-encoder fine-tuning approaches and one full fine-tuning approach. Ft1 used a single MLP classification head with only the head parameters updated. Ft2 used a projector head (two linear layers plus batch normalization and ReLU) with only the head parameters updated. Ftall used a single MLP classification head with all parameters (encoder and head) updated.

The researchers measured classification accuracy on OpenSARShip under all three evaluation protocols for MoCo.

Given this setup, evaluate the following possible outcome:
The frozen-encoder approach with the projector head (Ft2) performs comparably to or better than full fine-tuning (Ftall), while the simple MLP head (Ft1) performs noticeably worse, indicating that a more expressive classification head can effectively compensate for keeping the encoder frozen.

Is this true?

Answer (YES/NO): YES